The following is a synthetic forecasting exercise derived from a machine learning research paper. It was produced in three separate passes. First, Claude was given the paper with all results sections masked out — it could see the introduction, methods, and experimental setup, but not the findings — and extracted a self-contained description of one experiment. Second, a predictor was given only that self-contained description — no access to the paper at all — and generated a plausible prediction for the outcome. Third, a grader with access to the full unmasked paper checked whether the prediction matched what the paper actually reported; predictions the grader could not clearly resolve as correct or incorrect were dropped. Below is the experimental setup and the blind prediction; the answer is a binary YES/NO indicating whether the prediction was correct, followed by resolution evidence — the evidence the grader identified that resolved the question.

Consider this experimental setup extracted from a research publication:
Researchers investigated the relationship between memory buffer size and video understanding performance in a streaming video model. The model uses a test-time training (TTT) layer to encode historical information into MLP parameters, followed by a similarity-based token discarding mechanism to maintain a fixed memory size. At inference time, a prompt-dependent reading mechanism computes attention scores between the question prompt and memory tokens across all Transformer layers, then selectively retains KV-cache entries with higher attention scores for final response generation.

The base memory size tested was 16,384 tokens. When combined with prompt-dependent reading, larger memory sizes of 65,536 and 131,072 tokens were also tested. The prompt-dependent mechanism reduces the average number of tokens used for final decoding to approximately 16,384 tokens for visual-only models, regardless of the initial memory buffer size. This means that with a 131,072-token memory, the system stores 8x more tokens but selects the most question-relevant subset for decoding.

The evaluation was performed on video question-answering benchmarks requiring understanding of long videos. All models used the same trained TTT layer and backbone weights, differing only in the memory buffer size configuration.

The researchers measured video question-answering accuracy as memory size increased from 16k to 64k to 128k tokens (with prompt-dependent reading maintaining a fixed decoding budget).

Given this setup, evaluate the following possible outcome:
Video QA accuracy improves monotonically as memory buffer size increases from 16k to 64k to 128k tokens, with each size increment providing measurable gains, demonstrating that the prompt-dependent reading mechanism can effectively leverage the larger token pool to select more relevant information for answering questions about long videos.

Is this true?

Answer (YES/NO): NO